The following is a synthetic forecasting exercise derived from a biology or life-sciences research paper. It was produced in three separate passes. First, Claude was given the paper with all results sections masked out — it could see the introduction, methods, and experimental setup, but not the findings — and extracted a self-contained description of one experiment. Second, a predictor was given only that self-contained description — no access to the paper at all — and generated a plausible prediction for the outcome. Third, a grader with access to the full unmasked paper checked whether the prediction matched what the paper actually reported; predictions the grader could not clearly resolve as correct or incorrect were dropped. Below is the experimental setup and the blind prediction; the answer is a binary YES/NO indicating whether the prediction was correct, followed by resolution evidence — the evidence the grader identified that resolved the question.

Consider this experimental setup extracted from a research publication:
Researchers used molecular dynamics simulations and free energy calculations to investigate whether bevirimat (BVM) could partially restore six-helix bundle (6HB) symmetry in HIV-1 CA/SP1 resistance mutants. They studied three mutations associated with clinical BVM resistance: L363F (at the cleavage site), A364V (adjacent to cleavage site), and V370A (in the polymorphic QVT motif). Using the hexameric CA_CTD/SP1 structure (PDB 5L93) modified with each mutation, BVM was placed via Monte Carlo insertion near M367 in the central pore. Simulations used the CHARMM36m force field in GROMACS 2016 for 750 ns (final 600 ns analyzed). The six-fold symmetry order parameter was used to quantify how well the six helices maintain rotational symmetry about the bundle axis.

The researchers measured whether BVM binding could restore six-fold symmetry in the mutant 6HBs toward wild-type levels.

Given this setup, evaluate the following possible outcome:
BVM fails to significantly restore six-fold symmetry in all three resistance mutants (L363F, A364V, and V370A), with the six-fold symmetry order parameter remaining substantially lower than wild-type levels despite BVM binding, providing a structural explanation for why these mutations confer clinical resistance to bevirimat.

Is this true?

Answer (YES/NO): NO